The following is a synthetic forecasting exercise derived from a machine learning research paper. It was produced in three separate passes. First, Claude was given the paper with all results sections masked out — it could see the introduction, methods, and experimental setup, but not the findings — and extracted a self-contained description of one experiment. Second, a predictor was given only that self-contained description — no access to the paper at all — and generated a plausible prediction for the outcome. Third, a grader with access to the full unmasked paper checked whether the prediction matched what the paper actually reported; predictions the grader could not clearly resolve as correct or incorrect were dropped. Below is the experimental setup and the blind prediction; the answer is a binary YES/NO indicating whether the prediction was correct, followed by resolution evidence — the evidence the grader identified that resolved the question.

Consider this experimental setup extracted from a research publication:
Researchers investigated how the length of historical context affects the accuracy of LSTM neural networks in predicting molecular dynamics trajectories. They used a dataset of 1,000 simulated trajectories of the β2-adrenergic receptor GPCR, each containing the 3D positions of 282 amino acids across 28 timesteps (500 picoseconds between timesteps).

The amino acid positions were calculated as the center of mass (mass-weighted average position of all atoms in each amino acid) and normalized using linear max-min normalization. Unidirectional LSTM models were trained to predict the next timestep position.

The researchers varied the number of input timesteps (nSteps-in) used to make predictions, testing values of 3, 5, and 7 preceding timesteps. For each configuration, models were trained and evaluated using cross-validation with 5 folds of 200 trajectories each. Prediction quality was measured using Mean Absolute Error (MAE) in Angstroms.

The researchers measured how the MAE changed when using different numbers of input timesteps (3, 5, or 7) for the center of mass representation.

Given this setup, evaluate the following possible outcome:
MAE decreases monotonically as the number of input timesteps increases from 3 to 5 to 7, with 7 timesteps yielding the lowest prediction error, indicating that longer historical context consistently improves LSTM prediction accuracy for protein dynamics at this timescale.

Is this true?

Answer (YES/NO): NO